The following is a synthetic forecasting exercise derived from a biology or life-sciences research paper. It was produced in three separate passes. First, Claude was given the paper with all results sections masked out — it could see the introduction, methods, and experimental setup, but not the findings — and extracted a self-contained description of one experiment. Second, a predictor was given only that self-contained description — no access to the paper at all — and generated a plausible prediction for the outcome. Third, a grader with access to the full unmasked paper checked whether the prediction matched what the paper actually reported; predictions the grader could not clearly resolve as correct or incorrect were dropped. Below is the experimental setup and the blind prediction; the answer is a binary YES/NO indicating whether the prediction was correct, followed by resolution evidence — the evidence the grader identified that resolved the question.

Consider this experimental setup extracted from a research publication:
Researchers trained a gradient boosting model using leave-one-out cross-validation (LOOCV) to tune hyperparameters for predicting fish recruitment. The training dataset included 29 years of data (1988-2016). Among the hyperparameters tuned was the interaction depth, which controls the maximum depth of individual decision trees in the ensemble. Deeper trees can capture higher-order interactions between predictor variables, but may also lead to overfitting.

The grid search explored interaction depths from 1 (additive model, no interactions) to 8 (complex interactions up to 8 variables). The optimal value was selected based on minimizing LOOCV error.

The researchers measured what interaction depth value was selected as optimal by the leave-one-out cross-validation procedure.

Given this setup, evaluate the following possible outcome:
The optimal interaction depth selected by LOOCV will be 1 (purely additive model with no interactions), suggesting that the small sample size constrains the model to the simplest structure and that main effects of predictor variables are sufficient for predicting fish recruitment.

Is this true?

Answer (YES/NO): NO